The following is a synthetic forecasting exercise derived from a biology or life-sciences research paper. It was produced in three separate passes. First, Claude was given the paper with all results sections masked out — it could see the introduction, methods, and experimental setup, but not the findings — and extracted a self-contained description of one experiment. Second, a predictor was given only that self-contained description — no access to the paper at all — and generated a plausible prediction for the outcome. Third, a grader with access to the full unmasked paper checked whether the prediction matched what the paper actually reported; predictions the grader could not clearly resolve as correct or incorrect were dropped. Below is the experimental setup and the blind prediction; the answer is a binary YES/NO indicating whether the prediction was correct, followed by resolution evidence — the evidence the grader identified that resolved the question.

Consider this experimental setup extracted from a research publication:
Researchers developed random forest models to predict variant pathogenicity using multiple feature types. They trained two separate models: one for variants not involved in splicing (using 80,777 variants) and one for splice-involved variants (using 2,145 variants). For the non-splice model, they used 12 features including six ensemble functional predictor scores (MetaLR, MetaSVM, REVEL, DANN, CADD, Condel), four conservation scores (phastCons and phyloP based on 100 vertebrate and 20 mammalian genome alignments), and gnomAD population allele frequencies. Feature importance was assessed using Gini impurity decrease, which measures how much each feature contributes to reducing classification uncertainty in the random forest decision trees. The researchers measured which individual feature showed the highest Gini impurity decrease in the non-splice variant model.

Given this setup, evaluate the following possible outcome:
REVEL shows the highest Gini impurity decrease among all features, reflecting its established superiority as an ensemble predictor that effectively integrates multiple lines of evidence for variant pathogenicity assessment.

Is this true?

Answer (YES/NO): YES